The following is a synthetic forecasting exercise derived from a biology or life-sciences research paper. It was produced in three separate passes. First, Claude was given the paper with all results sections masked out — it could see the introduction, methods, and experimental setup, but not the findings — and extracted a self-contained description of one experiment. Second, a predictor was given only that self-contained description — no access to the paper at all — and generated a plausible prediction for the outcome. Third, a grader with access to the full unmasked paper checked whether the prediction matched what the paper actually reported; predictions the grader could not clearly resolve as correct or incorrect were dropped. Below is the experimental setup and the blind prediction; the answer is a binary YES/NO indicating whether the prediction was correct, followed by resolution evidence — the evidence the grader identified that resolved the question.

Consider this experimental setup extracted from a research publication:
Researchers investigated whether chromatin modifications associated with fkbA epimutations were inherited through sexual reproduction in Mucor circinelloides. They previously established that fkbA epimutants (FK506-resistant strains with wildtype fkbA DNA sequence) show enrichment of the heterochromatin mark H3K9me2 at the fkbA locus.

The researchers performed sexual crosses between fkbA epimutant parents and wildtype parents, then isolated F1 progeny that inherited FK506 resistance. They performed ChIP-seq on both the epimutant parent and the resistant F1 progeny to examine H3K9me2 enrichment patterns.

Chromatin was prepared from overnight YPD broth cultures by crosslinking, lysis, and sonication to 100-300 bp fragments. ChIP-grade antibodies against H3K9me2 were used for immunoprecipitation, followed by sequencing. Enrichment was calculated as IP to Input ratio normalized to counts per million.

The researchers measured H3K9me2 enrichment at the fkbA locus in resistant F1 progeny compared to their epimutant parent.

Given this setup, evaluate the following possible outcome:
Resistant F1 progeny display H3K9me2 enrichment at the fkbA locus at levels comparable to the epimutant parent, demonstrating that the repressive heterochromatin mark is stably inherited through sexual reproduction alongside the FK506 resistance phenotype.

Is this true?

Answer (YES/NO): NO